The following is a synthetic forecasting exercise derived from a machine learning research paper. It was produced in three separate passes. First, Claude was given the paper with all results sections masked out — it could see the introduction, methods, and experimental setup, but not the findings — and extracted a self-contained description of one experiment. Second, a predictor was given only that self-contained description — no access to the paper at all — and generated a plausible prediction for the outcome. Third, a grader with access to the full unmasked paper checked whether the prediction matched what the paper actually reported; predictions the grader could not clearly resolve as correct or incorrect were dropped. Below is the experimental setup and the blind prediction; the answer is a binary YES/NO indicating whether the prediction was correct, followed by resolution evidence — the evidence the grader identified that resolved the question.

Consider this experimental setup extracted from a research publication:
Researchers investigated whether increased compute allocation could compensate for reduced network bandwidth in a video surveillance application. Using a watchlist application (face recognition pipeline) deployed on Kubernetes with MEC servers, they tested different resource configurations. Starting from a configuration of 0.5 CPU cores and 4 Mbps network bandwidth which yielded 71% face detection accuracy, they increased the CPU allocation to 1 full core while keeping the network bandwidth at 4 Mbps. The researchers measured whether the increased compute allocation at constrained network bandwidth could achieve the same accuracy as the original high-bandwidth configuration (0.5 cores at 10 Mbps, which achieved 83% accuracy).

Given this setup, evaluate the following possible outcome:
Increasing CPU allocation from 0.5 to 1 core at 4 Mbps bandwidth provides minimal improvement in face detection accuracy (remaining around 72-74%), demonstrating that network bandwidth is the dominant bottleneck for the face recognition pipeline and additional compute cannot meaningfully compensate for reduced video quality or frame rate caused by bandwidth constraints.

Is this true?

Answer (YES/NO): NO